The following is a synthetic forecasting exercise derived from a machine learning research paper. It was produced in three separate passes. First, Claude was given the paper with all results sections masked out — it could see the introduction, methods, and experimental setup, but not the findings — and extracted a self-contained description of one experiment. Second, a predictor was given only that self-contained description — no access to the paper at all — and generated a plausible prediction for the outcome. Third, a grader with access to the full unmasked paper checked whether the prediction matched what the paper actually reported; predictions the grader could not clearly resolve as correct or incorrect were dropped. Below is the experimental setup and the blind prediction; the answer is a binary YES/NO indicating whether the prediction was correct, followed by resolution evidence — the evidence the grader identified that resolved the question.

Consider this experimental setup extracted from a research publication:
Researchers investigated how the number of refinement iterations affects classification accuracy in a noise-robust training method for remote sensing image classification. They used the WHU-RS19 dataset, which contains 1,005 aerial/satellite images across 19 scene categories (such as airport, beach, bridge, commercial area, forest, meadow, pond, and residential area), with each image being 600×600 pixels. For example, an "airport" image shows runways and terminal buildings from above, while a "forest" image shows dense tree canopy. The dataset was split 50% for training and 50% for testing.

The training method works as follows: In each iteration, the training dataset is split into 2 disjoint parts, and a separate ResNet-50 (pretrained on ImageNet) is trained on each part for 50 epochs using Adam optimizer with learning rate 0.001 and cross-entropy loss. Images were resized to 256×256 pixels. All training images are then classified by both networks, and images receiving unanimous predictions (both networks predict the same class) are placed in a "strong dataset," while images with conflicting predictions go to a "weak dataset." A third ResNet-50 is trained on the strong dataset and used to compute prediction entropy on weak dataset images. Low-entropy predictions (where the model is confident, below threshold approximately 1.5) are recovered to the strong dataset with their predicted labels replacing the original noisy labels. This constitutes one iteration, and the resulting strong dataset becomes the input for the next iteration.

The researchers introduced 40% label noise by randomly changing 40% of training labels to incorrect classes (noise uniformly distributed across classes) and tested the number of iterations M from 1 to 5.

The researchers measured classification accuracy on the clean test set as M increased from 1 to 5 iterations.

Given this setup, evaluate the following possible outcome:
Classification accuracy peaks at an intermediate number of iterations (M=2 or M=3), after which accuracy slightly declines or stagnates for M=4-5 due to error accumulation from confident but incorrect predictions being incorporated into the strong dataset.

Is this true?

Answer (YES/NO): YES